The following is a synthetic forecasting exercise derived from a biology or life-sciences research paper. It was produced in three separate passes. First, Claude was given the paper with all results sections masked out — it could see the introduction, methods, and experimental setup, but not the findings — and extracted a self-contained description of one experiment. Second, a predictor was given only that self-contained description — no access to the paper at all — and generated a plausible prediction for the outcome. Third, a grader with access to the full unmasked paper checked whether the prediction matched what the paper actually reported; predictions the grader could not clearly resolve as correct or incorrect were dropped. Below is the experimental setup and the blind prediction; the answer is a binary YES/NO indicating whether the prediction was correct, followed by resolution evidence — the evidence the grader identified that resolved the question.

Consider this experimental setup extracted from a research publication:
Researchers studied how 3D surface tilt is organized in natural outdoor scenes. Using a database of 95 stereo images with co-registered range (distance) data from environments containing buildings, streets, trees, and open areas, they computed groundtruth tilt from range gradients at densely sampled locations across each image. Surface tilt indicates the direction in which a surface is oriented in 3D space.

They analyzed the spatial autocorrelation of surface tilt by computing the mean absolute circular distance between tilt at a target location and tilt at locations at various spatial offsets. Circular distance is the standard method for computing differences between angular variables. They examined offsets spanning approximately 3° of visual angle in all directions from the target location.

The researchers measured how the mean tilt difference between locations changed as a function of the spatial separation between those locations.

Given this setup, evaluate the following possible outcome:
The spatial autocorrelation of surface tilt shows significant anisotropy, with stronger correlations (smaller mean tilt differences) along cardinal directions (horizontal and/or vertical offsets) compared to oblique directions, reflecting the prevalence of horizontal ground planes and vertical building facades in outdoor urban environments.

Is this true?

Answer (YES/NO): NO